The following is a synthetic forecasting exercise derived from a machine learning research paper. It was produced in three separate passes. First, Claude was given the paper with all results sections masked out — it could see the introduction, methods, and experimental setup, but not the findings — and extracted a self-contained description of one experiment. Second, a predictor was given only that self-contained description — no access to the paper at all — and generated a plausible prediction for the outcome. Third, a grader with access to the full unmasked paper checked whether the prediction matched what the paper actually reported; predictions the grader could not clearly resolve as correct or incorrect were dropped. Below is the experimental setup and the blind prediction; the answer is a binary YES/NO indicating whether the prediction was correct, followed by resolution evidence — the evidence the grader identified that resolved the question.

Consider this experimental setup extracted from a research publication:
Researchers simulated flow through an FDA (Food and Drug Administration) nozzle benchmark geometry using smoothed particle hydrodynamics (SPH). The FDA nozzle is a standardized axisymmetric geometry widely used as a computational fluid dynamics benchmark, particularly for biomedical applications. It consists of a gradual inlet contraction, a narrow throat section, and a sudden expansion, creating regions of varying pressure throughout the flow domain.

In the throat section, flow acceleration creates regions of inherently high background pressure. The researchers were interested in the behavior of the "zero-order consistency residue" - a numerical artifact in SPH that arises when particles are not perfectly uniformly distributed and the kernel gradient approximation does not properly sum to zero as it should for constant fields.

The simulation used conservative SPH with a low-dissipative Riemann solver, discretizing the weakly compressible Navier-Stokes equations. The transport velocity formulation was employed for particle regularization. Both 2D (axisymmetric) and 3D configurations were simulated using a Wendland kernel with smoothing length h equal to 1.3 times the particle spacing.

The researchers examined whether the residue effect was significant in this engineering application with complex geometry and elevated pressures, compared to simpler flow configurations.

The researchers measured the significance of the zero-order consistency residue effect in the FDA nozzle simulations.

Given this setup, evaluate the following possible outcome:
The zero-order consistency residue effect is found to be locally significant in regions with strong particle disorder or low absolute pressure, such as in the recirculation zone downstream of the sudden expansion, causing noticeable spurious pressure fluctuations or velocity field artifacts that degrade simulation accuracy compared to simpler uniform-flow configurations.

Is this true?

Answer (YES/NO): NO